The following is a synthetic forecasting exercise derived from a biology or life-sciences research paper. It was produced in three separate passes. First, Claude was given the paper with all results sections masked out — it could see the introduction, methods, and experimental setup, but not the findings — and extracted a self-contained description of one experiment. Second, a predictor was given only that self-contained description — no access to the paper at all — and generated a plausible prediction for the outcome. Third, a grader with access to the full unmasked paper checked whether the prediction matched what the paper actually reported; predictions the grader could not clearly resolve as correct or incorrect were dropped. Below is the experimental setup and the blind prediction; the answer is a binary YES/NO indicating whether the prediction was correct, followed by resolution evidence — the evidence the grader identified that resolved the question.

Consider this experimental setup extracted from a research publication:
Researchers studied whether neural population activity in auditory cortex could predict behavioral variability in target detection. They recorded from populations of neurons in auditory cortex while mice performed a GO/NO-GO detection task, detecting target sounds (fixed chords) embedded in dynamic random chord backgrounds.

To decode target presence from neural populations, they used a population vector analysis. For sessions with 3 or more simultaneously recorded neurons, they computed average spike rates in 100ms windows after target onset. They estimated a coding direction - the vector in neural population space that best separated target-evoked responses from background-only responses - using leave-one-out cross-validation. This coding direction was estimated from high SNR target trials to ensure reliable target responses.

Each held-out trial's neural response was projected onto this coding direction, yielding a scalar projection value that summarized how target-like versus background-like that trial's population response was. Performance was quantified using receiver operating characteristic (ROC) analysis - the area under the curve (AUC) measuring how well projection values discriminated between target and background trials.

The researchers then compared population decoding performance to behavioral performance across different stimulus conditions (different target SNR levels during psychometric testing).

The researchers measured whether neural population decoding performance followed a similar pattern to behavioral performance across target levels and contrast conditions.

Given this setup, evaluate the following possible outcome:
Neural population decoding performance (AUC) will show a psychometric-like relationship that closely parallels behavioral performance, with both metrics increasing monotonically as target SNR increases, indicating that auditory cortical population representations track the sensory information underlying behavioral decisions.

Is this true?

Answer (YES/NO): YES